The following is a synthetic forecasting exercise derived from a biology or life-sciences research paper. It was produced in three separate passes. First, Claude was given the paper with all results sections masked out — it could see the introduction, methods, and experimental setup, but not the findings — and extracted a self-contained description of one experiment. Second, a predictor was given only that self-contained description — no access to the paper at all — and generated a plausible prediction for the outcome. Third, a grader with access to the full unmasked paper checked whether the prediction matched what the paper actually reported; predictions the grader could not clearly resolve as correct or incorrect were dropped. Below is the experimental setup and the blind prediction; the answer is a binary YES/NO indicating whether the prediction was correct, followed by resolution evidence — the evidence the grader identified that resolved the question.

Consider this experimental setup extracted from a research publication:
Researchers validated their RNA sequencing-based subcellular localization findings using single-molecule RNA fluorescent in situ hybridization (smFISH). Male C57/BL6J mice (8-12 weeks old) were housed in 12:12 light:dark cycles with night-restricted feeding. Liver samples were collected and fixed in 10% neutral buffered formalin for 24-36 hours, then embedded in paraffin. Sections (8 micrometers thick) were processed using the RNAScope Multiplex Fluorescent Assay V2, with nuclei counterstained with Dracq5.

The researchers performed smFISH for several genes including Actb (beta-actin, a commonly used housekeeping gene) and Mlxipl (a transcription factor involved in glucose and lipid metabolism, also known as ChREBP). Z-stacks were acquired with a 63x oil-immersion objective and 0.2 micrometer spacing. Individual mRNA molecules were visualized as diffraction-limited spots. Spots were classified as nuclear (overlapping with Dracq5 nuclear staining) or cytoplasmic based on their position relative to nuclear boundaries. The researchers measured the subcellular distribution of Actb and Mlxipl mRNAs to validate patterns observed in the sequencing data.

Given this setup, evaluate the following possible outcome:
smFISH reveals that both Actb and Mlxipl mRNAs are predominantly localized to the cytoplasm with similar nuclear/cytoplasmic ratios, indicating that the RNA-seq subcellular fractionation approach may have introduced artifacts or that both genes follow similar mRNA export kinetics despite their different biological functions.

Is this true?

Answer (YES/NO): NO